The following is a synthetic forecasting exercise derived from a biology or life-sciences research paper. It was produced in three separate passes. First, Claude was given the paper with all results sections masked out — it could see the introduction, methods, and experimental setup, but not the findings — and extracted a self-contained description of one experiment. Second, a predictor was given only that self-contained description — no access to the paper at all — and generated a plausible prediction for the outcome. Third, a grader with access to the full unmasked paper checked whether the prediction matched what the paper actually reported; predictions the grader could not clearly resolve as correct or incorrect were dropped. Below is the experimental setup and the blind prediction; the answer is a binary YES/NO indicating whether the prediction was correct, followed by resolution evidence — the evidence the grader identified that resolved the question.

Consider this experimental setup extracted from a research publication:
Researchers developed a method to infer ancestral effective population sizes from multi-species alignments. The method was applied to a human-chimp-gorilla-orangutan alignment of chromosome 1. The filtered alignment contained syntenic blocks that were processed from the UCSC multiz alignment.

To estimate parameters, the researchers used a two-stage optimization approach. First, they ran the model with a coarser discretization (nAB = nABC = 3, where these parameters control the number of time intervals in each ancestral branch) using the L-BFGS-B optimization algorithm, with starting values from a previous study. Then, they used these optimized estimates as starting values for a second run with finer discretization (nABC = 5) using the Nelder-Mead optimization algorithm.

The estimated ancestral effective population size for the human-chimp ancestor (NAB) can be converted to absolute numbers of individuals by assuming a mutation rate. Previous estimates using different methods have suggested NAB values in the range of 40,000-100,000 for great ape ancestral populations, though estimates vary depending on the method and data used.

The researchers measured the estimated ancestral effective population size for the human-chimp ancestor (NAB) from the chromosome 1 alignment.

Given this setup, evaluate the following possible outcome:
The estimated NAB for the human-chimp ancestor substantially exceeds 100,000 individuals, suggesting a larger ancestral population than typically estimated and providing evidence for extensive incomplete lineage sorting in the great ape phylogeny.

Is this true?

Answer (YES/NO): NO